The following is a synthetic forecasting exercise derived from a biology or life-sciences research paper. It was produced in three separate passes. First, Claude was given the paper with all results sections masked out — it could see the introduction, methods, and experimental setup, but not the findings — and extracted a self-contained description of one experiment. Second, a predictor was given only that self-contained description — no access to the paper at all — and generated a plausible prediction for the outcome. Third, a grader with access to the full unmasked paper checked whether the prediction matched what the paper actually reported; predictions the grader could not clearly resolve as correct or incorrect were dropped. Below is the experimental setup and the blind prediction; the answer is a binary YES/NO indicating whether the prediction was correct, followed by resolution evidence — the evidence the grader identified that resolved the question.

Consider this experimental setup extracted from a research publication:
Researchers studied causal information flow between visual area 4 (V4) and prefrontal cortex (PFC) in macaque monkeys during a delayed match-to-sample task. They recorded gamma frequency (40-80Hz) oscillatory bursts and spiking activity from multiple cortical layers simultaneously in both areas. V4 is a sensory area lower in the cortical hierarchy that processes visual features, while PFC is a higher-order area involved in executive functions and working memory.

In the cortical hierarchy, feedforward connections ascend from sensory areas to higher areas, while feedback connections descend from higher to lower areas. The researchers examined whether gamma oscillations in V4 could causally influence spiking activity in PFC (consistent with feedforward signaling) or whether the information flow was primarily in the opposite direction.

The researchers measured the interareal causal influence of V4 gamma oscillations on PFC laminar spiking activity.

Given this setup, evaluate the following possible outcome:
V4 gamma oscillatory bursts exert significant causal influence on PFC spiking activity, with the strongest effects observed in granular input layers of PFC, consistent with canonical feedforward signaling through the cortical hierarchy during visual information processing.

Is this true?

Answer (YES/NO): NO